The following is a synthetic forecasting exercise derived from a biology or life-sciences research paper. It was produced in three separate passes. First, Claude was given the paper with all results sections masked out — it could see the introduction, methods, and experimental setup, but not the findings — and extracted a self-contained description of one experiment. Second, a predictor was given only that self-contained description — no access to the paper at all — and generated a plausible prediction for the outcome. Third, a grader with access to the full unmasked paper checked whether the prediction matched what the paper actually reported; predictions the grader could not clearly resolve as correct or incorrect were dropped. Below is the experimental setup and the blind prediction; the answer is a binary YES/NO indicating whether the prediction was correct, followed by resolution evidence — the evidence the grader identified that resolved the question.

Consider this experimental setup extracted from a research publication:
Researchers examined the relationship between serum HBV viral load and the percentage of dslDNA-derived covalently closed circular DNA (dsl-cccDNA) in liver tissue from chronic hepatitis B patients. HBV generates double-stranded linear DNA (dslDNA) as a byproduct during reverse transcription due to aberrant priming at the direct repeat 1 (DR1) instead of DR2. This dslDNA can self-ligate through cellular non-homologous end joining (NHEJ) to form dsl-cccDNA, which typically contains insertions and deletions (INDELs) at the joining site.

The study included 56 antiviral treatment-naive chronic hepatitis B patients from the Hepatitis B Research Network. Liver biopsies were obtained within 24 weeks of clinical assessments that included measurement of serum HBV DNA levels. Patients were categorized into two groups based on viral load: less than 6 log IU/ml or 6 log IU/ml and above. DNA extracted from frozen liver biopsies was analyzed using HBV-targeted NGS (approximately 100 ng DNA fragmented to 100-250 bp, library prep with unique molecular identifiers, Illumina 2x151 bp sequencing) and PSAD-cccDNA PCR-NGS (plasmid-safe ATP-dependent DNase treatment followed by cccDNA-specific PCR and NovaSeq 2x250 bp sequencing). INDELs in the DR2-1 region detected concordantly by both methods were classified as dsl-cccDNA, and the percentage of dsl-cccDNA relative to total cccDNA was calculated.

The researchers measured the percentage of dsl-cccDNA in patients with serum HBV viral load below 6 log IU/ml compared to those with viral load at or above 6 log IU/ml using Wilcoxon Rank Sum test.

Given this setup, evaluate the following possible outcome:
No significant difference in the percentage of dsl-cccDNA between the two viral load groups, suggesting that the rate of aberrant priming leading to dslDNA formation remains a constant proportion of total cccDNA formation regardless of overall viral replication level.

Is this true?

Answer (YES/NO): NO